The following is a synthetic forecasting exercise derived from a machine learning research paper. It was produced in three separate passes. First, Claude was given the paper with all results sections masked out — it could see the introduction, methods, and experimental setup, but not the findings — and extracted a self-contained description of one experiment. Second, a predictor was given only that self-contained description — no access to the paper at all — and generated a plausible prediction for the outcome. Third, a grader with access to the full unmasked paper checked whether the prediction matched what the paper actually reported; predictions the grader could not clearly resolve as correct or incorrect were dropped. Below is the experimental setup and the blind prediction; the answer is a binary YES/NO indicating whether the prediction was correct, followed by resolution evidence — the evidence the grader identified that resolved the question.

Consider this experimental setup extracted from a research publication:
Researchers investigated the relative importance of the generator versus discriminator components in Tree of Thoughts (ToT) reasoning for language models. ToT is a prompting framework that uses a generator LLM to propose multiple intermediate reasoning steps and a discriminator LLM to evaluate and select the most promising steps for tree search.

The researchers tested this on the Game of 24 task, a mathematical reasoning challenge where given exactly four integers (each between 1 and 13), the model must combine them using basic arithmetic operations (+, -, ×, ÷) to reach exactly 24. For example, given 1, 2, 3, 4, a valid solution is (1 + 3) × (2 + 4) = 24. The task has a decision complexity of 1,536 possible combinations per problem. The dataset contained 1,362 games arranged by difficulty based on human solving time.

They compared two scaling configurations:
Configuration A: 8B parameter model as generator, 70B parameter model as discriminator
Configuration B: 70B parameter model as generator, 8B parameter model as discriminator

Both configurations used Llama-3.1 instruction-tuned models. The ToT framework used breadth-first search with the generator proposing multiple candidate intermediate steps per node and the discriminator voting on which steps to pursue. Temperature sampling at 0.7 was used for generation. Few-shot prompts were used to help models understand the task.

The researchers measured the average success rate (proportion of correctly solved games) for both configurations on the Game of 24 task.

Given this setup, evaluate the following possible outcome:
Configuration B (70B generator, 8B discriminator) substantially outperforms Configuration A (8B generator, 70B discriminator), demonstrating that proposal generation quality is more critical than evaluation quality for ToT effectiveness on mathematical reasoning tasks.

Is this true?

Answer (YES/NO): YES